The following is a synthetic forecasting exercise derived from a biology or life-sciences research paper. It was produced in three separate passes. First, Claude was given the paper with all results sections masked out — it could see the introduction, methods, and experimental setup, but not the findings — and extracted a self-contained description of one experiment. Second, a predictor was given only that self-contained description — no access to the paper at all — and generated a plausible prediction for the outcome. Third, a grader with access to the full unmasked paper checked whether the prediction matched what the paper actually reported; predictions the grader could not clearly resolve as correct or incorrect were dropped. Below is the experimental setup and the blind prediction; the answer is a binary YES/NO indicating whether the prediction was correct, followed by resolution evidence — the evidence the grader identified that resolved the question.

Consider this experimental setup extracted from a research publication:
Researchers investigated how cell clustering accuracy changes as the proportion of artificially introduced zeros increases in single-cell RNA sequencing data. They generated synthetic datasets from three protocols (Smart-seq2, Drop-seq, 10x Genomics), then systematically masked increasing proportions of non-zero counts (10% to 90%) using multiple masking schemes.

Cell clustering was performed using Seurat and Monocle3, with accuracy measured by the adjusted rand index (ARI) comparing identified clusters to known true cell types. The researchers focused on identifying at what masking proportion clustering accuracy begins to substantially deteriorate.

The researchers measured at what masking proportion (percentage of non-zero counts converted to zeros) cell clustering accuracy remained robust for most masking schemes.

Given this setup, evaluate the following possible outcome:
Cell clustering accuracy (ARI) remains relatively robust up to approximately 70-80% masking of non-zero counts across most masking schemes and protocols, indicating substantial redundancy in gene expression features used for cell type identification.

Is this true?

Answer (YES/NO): NO